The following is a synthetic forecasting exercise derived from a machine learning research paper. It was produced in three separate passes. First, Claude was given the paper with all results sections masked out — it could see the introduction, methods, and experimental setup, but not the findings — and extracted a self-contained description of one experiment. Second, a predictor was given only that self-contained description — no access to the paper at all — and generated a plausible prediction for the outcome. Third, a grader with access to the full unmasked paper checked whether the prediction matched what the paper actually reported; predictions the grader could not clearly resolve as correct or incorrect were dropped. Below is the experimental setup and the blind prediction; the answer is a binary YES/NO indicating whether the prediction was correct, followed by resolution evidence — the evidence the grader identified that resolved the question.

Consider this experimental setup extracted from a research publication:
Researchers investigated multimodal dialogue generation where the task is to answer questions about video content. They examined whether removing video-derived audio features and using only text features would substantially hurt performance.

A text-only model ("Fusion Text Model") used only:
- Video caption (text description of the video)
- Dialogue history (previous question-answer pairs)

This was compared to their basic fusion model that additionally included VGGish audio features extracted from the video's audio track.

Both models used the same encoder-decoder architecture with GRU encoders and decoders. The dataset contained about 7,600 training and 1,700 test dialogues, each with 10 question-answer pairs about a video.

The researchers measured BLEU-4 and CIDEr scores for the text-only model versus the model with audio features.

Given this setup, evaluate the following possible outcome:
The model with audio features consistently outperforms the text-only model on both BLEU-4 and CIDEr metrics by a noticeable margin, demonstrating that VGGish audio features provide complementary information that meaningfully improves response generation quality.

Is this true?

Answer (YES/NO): NO